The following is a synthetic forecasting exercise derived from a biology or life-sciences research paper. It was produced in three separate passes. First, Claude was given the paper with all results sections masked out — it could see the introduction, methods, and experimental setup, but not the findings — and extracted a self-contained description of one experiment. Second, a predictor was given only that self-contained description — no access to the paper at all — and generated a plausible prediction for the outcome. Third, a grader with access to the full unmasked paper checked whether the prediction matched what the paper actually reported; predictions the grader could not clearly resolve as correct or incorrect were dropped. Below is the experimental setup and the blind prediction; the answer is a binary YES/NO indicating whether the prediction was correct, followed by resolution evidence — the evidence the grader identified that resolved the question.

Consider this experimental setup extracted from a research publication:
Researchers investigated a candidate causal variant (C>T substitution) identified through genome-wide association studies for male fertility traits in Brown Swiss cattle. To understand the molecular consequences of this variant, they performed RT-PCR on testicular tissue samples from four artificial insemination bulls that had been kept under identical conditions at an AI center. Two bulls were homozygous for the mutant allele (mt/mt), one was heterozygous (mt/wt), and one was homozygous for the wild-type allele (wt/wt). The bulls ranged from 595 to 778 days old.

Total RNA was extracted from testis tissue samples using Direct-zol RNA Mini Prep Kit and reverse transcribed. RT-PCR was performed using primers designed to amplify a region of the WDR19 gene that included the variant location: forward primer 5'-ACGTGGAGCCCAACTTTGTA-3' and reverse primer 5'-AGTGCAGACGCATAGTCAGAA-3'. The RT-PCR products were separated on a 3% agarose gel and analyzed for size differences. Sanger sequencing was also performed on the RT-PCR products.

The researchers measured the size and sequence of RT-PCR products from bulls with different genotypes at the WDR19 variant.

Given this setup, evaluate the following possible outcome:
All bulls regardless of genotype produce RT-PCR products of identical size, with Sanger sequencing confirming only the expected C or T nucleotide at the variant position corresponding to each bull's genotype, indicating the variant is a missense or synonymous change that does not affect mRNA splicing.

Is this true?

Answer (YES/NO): NO